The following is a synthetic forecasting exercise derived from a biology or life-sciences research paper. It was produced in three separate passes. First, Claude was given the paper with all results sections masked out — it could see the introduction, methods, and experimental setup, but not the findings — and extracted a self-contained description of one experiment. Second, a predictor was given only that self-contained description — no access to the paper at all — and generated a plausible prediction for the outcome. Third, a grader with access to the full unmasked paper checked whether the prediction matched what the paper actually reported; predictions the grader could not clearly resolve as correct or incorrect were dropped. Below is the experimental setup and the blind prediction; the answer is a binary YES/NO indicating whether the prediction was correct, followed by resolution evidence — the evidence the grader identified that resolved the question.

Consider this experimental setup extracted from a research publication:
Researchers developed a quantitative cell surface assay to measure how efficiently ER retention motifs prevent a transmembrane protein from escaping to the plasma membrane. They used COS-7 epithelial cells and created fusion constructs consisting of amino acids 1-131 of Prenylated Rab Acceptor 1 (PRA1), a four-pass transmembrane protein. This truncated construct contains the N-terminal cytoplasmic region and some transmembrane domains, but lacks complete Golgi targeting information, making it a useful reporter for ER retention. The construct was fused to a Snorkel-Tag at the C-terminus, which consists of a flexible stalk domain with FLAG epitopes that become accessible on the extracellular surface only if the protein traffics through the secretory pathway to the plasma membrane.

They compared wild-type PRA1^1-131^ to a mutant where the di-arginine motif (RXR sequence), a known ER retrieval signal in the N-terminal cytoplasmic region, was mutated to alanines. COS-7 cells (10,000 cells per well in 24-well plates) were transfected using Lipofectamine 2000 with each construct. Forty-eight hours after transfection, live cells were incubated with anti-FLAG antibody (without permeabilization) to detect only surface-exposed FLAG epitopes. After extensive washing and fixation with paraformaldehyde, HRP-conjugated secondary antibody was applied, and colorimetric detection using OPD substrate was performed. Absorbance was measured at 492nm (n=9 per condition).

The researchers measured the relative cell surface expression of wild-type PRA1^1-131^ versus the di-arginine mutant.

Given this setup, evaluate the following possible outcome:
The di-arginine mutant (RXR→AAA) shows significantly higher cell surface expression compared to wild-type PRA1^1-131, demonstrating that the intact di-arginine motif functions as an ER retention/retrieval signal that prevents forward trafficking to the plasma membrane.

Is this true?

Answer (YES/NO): YES